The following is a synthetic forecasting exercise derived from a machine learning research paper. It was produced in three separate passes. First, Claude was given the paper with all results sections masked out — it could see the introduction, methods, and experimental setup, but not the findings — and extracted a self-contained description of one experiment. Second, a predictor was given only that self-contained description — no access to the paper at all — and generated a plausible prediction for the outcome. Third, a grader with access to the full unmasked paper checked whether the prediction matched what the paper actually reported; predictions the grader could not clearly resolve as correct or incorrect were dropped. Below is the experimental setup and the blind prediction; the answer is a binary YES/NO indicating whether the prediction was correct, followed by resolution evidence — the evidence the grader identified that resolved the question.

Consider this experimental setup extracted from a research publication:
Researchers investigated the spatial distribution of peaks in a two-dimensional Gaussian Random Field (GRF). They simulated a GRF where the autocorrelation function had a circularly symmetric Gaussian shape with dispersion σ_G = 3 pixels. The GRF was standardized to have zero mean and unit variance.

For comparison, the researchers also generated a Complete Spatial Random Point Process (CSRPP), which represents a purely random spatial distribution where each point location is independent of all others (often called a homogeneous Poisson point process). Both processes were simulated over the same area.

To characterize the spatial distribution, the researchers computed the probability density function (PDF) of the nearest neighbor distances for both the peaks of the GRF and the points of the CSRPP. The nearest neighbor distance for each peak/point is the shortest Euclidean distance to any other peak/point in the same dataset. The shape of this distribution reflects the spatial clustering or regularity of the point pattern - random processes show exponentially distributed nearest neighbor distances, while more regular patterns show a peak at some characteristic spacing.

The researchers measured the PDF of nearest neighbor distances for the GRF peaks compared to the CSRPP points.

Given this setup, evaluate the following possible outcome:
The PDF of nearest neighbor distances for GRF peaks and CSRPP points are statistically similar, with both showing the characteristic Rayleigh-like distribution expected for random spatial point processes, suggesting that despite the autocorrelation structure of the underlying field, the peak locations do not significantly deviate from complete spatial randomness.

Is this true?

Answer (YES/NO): NO